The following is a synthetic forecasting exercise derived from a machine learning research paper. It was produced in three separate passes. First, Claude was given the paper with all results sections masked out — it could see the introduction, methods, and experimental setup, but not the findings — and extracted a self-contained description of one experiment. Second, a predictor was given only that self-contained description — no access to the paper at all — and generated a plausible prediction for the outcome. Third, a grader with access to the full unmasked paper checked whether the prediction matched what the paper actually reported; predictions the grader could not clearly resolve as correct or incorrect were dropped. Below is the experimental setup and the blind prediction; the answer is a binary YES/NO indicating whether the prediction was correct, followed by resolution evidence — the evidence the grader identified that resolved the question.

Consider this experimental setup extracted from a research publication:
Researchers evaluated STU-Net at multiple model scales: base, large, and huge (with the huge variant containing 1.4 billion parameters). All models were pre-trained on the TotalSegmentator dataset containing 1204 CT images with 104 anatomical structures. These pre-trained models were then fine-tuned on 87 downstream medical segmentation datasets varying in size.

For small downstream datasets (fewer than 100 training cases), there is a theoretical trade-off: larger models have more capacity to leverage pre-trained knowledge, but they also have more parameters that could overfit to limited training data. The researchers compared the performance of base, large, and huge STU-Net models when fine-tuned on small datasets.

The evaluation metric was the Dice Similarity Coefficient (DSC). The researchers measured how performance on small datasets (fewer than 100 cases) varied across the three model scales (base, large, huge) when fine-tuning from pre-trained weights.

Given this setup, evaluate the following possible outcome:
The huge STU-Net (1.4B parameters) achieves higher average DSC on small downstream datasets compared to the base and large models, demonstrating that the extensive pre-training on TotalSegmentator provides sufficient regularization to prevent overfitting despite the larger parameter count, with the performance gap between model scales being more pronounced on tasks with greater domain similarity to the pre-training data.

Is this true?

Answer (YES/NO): NO